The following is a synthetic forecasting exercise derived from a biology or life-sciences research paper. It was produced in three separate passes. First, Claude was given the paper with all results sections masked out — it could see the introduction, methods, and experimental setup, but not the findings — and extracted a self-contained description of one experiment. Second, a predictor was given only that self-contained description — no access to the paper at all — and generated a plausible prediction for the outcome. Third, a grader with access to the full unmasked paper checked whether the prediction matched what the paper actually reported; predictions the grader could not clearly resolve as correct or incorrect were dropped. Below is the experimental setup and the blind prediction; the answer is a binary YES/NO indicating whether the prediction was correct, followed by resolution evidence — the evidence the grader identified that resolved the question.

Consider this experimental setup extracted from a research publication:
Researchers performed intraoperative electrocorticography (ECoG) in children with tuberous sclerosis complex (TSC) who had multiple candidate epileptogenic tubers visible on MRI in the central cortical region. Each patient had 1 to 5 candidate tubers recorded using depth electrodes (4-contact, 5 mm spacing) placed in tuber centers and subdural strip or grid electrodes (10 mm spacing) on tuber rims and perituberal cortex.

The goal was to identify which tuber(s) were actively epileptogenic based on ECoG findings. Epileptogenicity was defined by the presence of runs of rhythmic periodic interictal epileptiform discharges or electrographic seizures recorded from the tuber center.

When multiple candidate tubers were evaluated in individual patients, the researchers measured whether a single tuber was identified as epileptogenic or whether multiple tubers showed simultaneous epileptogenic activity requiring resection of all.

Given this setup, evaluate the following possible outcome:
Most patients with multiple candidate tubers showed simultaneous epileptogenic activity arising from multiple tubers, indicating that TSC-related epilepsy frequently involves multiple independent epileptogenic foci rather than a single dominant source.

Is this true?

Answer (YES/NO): NO